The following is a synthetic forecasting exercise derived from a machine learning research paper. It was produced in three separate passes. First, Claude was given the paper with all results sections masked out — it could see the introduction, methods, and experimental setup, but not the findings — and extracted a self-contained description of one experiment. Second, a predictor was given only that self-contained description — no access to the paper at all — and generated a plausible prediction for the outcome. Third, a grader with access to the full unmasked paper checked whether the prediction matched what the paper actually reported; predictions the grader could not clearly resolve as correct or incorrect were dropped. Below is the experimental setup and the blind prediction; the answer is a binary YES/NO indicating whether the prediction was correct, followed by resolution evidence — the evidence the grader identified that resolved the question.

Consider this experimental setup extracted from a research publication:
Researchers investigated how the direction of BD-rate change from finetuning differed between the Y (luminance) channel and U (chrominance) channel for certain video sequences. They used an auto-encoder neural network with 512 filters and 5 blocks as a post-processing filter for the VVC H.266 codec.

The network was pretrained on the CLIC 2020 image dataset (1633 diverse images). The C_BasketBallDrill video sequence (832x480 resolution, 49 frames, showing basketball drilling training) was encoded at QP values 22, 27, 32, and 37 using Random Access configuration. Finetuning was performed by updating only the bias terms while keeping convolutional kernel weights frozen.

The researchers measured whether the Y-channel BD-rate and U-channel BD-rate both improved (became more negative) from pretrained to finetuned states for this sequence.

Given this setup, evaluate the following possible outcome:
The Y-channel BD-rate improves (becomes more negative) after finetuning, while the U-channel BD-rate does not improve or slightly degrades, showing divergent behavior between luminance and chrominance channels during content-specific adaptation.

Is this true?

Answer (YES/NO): NO